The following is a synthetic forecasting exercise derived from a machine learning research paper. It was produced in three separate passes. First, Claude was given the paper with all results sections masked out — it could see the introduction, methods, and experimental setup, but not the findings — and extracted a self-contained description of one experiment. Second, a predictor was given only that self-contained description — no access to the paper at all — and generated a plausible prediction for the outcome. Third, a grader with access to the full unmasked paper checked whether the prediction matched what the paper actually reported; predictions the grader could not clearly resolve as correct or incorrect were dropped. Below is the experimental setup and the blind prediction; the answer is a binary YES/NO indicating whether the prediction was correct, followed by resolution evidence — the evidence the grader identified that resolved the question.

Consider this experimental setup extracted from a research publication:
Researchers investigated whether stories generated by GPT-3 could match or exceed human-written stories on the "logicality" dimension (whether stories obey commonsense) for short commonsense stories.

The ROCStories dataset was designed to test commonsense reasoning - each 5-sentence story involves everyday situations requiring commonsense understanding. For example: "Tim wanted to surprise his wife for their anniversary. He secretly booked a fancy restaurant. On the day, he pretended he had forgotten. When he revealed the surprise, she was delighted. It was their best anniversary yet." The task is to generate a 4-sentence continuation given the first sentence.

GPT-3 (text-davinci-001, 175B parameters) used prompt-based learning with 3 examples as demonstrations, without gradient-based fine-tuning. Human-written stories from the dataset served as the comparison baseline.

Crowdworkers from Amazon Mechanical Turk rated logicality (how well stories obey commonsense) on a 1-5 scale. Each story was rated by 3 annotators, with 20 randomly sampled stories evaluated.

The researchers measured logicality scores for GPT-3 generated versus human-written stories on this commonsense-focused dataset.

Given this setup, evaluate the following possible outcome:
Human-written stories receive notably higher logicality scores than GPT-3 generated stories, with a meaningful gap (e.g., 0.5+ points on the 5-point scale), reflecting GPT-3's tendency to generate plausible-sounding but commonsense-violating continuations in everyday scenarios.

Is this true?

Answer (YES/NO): NO